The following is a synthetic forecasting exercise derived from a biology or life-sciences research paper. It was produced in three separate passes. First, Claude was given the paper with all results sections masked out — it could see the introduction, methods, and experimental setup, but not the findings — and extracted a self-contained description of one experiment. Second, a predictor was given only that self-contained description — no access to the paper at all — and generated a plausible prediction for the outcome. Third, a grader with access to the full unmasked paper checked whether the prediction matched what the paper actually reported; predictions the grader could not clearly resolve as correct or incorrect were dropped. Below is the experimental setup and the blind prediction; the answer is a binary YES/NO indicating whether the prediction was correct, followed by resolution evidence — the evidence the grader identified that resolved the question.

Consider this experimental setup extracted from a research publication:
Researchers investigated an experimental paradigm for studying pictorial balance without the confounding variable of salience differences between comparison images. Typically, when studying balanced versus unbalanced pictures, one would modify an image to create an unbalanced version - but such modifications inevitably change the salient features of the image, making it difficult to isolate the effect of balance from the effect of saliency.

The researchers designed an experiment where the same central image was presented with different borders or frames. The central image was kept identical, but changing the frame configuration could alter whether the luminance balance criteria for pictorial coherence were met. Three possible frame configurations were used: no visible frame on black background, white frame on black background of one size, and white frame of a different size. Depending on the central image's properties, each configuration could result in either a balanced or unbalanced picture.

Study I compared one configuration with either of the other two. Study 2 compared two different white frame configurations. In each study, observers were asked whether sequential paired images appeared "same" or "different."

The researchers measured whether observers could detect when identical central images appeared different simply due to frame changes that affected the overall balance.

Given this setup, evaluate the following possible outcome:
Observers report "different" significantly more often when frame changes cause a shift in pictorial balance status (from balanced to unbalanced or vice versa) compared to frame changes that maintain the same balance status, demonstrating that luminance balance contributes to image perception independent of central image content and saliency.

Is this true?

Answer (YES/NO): YES